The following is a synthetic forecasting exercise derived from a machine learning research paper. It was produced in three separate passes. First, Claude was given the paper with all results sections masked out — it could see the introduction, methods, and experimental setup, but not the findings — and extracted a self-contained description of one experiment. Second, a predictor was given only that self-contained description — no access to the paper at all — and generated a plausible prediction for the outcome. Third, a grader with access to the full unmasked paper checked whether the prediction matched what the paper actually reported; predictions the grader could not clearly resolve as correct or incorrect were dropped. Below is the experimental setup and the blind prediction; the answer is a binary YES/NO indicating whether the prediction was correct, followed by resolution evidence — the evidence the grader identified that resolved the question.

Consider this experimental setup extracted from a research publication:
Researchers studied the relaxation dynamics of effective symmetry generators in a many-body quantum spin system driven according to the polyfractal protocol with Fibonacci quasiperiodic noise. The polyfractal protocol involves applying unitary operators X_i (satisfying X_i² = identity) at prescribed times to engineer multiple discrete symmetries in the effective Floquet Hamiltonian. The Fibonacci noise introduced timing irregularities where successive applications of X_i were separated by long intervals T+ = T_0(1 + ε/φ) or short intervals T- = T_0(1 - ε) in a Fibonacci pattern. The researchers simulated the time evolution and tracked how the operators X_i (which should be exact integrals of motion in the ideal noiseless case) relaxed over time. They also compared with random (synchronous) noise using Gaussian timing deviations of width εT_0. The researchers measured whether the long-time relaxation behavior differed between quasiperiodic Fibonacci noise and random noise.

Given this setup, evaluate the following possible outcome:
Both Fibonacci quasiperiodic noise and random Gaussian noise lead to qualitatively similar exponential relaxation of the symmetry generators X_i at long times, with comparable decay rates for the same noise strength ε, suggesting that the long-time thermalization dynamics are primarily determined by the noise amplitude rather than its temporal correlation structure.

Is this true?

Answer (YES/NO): NO